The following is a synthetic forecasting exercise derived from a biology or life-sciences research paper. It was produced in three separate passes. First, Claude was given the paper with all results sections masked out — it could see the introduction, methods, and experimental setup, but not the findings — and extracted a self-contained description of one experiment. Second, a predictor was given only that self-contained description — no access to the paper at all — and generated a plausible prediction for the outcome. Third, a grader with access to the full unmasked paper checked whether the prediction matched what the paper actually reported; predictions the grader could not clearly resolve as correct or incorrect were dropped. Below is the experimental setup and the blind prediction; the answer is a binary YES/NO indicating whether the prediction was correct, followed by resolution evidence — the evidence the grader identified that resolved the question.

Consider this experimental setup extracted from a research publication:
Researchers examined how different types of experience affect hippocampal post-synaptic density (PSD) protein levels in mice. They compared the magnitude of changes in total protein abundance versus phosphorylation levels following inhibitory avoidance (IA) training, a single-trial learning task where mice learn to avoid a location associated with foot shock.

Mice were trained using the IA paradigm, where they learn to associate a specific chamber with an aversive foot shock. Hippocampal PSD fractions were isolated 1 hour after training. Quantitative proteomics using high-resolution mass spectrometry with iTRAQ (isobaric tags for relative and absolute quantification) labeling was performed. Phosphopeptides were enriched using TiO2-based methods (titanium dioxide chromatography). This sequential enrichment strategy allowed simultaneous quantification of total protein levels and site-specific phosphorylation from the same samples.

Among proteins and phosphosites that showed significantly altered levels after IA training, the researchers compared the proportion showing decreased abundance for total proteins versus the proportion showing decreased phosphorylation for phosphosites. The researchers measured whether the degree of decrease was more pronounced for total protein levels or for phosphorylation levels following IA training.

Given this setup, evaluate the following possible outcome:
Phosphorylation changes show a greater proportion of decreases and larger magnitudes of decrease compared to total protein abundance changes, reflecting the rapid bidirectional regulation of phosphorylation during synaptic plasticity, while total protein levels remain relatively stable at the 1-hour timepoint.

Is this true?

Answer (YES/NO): YES